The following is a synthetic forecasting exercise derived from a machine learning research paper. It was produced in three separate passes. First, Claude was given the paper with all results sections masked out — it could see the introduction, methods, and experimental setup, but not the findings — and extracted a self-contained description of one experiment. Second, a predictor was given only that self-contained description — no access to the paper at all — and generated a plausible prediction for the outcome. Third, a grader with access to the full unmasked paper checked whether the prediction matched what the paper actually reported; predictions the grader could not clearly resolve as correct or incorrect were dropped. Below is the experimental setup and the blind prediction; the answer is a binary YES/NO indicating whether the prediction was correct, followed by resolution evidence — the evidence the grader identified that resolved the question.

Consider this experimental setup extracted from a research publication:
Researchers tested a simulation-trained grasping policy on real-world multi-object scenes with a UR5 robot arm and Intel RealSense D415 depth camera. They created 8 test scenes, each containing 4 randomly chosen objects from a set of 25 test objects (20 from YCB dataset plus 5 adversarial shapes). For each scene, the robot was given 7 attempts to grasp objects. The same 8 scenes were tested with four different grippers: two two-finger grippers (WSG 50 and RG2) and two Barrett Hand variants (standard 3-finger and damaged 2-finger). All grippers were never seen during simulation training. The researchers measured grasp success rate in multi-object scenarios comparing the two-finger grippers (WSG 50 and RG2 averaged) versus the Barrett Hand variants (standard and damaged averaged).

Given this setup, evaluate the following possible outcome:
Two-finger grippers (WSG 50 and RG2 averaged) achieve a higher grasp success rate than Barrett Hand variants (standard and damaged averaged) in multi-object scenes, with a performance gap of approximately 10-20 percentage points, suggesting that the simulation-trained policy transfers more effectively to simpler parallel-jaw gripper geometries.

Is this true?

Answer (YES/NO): YES